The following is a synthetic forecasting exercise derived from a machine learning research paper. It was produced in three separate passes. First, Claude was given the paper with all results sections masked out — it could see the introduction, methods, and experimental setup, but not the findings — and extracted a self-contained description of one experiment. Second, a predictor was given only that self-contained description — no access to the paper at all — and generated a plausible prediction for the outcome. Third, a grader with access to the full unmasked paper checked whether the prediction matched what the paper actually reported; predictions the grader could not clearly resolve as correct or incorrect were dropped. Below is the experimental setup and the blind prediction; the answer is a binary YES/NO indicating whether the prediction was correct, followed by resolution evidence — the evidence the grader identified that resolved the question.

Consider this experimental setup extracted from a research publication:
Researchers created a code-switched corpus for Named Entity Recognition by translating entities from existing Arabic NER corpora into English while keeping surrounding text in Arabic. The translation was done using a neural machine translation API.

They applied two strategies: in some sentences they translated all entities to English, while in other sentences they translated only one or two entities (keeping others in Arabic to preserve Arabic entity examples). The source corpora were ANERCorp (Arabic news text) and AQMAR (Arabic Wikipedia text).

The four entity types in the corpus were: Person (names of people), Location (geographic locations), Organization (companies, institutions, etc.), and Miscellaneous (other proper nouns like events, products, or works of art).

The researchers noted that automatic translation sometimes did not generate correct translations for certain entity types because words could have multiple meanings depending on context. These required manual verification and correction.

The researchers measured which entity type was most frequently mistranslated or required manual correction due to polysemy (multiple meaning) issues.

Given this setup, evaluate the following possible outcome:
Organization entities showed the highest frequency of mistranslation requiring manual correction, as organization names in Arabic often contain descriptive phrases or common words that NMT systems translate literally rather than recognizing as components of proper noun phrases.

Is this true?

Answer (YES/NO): NO